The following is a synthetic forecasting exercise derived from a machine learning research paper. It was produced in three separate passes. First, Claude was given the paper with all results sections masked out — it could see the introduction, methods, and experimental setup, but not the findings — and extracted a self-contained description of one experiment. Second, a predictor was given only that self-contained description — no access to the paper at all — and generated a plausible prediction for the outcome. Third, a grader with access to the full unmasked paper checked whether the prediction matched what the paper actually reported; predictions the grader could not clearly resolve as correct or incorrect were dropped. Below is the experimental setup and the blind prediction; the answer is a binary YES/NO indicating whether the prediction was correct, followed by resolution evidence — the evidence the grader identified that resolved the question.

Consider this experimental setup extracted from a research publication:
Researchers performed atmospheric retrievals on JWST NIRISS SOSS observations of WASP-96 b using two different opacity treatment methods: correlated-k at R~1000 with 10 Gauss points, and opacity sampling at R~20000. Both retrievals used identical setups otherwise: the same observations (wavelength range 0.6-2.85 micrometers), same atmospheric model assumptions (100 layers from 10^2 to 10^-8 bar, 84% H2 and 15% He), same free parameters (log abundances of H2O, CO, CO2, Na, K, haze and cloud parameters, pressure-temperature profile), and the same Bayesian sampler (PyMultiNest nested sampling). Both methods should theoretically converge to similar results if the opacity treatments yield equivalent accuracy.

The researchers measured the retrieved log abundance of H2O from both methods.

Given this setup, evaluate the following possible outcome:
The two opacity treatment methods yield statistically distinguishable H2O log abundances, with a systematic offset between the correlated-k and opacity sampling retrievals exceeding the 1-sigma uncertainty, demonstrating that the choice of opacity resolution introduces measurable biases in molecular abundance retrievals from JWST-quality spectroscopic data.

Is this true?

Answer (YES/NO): NO